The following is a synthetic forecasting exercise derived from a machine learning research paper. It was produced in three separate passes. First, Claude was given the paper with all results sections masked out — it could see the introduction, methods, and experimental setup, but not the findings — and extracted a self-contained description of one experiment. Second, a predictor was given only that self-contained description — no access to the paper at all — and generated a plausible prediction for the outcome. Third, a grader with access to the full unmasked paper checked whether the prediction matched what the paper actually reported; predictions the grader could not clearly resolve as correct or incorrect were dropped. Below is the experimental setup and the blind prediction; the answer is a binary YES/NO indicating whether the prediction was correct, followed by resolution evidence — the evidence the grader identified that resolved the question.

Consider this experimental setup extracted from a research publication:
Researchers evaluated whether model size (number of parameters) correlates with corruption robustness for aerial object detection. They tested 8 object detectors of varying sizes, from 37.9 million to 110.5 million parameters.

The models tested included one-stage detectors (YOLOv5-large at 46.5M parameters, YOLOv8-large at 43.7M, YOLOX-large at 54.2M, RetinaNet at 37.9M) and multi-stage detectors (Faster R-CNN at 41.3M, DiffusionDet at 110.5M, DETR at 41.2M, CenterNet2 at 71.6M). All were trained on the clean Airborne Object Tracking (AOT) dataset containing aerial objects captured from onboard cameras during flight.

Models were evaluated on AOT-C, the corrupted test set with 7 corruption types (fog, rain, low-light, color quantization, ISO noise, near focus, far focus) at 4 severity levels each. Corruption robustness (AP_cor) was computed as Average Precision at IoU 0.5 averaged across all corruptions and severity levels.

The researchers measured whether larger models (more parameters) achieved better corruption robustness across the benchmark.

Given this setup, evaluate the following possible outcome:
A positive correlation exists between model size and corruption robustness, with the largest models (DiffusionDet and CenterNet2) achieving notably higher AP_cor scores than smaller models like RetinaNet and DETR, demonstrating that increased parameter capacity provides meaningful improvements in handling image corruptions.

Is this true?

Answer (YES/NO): NO